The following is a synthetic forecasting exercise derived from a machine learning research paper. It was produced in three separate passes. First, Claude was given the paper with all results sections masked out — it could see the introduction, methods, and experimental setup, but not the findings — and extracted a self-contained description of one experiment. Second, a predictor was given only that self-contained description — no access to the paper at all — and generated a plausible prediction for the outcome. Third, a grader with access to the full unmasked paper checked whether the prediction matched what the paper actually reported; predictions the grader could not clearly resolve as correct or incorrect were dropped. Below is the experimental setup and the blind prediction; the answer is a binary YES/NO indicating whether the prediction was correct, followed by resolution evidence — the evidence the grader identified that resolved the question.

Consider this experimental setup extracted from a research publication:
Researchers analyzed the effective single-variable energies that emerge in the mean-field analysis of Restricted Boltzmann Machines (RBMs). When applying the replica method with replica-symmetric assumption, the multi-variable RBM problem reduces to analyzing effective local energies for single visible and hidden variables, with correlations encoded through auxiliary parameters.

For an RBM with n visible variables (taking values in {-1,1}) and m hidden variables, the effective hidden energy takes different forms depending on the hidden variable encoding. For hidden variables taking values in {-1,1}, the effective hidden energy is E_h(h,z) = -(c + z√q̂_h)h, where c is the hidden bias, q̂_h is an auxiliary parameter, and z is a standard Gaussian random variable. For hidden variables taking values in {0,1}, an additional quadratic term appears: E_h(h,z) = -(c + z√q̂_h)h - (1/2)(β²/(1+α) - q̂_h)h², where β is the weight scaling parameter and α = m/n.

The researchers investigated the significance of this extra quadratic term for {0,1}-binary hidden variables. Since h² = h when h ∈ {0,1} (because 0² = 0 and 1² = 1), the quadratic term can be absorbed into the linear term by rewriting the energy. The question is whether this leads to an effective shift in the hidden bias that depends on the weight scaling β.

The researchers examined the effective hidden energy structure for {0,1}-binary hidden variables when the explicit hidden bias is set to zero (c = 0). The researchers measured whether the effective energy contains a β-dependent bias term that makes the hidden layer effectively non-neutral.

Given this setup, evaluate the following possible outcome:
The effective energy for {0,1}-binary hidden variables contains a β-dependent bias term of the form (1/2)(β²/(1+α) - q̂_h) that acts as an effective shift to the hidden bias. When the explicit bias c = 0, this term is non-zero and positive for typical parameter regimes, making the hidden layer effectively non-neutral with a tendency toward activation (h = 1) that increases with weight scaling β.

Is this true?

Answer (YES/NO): YES